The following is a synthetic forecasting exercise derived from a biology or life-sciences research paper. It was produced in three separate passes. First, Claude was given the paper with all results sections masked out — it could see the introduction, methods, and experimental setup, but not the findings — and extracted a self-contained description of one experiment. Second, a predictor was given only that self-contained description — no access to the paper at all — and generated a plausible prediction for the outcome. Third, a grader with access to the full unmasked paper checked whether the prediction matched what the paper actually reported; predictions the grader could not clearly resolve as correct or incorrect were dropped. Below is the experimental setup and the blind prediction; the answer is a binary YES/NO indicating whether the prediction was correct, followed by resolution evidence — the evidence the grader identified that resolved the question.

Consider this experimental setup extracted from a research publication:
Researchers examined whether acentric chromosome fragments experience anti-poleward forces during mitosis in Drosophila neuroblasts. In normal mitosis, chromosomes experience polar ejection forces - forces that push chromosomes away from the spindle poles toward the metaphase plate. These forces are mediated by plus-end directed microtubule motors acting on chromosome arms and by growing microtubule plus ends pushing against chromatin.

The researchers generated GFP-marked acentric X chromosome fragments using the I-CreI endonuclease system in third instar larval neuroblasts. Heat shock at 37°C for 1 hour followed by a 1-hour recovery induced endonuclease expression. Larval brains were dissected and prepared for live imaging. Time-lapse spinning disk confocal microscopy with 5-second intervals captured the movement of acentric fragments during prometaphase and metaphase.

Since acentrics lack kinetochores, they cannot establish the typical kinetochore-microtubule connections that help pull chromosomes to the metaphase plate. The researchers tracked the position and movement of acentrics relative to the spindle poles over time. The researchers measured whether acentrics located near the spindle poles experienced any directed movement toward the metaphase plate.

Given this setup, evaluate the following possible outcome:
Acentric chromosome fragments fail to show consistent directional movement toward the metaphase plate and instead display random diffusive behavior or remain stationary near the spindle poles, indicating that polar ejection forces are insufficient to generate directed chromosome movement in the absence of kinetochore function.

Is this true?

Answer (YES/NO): NO